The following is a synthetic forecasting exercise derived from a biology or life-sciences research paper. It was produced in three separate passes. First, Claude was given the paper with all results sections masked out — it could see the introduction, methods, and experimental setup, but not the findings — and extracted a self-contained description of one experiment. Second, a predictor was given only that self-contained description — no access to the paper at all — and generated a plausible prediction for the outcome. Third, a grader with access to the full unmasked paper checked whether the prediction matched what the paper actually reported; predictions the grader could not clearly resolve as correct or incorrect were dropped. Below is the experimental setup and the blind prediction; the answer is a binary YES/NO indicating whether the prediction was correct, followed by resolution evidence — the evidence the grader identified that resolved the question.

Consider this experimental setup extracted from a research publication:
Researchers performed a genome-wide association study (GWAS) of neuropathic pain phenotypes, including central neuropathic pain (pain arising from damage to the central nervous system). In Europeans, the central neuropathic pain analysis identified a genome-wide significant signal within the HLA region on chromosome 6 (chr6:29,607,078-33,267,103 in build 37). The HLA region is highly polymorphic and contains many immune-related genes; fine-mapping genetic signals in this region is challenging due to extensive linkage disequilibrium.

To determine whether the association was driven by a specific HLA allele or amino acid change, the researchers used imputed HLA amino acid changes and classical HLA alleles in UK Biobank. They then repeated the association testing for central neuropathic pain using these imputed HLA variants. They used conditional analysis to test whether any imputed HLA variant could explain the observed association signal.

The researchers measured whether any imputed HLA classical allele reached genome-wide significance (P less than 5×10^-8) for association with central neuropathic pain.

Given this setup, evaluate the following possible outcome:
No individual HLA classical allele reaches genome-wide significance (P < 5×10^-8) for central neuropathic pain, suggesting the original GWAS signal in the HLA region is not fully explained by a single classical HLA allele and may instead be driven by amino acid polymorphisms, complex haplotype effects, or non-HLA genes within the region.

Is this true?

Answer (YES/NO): YES